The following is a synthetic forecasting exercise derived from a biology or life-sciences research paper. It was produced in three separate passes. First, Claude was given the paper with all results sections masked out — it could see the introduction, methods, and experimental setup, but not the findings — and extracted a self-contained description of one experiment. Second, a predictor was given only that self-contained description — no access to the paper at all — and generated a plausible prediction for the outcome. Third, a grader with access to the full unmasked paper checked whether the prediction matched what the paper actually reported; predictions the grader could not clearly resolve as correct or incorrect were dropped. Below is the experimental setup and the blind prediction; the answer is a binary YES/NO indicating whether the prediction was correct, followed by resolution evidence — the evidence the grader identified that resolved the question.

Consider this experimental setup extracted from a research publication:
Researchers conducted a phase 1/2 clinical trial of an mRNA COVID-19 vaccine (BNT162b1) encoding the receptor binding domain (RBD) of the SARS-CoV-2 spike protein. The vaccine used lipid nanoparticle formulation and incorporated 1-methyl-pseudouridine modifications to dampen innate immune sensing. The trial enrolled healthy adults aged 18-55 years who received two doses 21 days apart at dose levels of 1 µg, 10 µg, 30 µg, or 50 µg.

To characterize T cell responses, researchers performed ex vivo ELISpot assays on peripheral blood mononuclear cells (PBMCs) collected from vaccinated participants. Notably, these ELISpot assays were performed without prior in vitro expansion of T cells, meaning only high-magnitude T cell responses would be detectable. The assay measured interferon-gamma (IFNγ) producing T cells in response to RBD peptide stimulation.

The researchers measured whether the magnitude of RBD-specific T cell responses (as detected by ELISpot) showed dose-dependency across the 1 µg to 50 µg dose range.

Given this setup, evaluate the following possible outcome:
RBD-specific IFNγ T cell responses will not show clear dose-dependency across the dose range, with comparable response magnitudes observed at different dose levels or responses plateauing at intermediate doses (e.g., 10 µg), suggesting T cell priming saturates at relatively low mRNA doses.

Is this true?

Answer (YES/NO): YES